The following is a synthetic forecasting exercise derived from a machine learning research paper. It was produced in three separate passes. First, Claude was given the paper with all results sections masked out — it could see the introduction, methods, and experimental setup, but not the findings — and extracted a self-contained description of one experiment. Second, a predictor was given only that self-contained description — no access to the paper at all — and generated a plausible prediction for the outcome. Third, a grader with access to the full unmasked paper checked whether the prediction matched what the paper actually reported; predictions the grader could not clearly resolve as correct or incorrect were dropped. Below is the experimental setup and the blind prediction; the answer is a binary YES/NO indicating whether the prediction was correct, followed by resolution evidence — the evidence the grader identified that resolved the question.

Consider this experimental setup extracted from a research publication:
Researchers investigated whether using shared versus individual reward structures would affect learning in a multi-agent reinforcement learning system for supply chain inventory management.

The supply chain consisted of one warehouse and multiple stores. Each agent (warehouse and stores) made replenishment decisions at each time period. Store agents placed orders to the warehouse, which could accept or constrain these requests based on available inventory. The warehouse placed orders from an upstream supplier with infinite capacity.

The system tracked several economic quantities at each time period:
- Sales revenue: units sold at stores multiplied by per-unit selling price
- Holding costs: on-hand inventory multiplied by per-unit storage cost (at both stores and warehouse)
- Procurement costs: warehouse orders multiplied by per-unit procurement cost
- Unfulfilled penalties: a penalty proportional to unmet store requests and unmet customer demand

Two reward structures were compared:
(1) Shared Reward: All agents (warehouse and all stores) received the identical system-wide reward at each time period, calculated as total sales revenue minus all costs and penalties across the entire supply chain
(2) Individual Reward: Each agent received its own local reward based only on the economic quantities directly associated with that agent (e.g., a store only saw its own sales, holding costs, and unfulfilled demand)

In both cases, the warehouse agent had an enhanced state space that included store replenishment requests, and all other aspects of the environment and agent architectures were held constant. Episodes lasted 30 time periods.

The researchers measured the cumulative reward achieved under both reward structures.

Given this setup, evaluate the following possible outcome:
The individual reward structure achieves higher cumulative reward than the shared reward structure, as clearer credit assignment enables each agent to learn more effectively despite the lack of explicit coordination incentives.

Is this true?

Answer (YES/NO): NO